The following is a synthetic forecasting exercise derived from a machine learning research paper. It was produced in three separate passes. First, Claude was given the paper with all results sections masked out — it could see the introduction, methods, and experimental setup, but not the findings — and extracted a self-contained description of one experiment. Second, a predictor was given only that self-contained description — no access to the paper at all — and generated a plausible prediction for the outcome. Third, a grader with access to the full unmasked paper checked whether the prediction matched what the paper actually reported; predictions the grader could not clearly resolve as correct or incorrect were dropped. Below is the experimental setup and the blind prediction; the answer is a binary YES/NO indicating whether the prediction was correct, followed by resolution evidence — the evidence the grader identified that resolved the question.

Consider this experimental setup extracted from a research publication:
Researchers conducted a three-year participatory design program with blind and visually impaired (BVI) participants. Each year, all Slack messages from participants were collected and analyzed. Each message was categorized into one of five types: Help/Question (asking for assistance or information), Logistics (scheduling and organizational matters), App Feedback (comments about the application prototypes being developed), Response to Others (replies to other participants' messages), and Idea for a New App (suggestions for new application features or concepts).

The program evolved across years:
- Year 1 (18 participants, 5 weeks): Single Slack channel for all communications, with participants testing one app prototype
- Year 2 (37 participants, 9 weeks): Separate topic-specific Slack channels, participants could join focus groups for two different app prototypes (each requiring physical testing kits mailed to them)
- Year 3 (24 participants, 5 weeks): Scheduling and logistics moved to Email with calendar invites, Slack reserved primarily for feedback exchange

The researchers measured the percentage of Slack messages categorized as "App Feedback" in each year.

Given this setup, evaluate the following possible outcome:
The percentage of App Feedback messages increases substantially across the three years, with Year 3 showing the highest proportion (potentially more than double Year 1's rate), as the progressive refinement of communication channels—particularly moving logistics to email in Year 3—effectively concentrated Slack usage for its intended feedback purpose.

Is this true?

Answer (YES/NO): NO